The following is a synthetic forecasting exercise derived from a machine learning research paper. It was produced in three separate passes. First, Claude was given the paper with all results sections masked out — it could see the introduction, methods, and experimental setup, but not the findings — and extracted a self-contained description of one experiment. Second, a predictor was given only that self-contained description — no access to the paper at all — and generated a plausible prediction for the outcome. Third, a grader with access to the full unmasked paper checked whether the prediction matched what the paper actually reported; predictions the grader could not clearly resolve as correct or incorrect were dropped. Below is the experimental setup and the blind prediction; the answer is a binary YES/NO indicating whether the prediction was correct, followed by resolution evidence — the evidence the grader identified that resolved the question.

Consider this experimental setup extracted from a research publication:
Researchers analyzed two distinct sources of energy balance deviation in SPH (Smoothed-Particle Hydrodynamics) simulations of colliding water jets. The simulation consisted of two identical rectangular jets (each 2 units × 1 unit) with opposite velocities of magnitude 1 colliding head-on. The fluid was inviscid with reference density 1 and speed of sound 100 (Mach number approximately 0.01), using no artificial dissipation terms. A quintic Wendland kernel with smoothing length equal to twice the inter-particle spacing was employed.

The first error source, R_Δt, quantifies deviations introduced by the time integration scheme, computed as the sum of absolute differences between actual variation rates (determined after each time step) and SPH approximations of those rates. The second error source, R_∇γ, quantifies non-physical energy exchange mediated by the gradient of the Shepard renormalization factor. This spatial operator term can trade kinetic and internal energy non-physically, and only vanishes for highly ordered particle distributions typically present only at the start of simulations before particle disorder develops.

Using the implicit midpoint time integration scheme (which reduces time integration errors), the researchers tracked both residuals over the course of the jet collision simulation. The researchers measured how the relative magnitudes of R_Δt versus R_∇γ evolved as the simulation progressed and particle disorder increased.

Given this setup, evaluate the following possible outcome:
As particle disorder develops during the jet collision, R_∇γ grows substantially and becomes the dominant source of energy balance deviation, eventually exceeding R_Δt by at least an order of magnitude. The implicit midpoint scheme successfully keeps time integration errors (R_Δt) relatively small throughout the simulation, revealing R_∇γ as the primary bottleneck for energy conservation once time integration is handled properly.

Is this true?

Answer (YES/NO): YES